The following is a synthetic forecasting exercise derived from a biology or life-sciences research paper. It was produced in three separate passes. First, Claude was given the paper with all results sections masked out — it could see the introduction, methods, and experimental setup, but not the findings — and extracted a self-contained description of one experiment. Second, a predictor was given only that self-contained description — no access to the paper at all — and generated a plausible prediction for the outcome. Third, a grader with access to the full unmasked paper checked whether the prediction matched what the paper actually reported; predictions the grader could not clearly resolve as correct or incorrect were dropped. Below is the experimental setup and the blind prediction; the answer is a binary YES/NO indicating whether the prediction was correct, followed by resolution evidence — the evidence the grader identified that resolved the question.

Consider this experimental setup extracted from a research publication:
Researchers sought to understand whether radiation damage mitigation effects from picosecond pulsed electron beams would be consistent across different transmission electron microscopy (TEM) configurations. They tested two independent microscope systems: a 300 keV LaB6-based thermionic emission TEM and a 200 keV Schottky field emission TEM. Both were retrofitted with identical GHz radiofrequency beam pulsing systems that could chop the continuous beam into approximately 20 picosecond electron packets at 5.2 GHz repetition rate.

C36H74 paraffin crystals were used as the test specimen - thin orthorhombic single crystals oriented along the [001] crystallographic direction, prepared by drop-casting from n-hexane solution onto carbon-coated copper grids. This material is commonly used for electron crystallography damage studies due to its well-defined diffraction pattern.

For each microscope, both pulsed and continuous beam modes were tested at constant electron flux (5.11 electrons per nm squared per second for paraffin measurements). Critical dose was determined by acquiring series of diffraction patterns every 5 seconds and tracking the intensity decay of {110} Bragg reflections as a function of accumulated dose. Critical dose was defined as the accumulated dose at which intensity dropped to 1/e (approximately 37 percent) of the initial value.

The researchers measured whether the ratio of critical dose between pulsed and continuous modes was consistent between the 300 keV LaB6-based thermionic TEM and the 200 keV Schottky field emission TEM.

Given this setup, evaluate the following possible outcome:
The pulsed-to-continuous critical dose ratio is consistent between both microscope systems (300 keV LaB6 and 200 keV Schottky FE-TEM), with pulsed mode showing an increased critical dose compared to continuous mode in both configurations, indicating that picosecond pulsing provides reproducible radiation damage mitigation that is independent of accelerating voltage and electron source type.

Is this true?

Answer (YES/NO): YES